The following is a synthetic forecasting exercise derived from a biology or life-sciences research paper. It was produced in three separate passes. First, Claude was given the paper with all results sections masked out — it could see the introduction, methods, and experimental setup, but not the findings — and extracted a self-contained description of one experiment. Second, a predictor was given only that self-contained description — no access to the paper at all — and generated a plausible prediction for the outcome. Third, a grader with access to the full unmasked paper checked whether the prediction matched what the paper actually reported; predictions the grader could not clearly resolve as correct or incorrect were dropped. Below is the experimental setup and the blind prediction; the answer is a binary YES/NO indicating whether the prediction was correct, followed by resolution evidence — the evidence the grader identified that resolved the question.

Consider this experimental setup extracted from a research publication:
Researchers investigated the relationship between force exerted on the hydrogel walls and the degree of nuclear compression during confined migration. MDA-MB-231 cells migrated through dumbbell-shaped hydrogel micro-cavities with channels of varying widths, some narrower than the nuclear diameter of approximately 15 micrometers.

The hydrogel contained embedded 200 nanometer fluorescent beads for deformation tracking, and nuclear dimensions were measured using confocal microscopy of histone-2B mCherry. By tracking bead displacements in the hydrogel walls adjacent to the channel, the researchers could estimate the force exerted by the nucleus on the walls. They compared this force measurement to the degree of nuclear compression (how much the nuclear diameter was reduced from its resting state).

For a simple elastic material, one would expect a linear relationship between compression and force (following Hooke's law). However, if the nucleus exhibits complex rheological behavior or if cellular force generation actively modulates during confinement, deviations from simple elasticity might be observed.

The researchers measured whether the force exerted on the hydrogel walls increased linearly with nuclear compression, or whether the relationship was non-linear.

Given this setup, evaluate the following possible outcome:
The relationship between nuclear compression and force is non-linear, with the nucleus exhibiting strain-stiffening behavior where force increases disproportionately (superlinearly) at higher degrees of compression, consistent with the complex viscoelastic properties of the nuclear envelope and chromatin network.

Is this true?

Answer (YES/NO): NO